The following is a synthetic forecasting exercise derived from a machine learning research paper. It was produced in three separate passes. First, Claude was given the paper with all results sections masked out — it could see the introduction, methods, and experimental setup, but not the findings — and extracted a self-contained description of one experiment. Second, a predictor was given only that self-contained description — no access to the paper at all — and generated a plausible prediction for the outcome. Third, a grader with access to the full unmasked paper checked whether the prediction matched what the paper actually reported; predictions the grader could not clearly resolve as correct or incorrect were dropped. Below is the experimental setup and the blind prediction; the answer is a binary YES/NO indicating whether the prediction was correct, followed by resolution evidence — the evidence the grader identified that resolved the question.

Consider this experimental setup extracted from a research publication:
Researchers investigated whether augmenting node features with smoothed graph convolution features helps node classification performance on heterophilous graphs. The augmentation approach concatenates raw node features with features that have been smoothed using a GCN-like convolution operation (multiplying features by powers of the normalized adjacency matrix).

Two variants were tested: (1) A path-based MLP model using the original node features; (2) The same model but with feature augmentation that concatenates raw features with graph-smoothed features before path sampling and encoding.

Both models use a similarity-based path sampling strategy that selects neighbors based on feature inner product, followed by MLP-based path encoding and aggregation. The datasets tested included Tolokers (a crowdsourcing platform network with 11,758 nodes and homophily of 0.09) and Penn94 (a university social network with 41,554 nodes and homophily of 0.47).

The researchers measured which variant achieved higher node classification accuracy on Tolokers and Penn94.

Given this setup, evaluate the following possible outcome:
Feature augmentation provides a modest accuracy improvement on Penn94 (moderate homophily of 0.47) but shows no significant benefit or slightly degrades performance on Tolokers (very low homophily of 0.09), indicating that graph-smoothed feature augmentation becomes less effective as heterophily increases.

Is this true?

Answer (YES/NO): NO